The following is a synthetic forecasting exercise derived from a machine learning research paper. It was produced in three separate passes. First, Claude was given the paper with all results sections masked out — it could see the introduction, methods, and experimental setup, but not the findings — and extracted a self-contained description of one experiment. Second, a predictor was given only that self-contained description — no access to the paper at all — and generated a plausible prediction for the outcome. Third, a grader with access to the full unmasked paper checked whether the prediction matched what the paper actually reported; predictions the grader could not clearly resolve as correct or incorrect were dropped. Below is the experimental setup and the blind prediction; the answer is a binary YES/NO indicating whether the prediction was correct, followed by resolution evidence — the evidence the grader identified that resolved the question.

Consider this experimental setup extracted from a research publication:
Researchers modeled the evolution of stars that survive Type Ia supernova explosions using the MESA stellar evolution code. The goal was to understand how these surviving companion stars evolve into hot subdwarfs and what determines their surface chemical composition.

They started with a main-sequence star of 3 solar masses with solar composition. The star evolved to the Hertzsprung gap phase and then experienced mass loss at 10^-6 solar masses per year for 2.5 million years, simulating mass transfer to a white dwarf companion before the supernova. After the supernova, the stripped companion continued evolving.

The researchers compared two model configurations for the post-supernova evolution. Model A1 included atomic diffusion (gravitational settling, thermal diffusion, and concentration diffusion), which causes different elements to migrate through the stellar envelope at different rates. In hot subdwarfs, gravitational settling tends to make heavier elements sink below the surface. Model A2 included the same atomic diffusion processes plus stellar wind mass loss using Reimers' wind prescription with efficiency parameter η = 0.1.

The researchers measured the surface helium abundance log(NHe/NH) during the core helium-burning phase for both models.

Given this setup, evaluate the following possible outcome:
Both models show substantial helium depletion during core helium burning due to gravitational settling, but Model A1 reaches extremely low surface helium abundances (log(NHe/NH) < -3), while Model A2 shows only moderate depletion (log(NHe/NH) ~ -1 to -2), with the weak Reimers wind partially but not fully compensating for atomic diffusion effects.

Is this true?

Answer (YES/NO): NO